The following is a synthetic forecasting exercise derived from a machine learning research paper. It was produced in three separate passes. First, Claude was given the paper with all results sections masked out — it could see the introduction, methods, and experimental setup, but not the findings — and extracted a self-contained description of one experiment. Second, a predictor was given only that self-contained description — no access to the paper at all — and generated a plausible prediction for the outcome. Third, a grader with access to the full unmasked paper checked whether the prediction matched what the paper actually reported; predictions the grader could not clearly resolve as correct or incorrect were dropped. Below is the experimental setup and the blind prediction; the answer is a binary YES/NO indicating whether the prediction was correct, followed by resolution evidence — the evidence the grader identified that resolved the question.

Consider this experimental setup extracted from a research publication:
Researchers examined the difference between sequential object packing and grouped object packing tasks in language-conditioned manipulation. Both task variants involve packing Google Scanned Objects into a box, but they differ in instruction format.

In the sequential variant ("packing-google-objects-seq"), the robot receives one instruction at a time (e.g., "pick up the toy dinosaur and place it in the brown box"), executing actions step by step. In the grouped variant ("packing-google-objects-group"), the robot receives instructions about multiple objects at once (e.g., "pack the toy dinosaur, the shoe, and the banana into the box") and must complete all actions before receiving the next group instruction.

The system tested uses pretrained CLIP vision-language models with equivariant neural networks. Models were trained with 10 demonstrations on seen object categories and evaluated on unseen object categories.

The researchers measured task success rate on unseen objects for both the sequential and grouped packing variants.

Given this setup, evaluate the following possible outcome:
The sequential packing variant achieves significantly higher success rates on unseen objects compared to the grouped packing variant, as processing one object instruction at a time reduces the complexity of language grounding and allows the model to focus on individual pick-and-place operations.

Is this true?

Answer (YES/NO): NO